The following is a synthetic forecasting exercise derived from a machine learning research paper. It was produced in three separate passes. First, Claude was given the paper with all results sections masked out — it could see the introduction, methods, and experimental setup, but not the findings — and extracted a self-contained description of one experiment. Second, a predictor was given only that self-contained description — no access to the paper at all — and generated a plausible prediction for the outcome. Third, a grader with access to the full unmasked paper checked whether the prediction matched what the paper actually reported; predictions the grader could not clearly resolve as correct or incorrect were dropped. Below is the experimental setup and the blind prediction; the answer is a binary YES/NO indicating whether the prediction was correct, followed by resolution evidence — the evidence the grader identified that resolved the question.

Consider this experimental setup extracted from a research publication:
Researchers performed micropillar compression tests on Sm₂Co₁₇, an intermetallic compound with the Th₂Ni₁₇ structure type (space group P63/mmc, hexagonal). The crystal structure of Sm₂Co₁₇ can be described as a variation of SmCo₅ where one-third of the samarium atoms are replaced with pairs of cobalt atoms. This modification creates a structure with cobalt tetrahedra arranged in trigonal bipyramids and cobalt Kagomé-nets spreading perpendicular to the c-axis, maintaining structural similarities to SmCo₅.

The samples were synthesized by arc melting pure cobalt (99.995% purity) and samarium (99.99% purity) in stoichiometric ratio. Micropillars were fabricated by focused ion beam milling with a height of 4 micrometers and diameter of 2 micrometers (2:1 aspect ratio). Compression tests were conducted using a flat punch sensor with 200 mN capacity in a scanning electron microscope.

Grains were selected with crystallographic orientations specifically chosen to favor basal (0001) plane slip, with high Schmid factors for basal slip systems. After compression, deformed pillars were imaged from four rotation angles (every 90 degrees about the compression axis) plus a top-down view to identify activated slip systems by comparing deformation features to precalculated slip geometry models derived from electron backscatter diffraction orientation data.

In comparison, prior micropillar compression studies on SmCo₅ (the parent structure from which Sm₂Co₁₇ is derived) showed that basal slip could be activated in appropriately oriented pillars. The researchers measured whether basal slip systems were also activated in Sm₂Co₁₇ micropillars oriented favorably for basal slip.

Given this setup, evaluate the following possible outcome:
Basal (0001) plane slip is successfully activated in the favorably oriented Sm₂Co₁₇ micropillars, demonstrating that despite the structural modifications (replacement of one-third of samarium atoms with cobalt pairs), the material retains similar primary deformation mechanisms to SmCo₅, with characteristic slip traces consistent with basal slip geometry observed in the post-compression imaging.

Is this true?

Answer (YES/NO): YES